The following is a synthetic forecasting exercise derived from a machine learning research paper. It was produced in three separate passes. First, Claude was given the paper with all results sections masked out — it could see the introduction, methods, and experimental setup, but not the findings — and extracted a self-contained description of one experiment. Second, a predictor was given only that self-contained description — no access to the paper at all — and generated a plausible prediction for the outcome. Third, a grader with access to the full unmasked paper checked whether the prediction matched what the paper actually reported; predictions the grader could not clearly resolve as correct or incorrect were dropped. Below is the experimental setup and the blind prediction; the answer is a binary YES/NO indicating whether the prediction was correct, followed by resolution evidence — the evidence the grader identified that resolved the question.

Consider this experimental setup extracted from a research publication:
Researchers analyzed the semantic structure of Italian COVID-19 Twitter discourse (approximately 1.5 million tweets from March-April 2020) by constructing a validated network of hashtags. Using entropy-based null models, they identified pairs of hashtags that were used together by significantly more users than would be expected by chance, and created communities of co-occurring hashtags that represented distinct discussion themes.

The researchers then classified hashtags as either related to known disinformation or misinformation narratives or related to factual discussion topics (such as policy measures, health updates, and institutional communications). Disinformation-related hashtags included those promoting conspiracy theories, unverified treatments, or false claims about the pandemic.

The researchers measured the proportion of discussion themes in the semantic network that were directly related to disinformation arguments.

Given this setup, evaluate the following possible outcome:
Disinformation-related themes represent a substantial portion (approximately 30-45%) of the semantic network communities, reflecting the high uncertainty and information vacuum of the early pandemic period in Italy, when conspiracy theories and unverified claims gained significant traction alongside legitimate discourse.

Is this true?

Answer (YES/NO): NO